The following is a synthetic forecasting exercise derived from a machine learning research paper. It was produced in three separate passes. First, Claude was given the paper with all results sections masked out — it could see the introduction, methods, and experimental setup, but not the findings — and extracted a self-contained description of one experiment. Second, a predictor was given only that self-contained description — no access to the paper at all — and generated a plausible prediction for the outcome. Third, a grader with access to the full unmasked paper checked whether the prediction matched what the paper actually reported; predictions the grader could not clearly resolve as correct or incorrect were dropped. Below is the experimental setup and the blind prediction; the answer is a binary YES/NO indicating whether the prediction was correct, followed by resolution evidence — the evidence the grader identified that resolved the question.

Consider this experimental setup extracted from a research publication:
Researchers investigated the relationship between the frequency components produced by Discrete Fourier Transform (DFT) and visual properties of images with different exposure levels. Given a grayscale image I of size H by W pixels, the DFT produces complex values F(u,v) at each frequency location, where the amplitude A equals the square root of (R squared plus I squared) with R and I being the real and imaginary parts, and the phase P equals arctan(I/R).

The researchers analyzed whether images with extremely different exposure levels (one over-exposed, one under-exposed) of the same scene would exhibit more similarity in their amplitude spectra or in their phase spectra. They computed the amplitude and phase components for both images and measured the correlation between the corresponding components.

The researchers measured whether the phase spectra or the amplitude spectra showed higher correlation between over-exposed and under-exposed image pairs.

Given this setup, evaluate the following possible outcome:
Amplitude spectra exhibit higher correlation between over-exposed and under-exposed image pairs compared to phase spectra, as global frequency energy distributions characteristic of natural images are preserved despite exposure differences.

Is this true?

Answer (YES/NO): NO